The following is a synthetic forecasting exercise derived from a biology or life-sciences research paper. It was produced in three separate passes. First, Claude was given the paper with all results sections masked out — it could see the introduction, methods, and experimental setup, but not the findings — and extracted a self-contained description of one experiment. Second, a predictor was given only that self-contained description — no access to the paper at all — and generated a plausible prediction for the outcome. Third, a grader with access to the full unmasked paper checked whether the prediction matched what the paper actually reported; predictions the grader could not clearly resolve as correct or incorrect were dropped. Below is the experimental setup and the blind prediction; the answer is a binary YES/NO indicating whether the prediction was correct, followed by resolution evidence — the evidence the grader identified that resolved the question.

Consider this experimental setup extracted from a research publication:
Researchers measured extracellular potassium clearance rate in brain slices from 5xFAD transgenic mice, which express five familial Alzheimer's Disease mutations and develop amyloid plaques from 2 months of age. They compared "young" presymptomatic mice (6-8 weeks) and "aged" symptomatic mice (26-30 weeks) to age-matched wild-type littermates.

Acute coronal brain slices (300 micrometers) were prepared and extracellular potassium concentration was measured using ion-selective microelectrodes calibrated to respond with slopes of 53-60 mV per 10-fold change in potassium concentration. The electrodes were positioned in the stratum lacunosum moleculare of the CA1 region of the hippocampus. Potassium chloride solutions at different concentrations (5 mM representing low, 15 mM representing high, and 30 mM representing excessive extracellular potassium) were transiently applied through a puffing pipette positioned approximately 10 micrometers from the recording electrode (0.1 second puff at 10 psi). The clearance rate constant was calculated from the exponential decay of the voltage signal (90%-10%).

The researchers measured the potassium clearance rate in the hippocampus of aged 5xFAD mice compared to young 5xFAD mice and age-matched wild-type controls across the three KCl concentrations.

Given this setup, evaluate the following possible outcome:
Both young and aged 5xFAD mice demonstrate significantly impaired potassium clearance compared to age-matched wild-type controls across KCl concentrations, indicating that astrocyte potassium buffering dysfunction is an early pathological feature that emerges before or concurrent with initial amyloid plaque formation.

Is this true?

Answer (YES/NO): NO